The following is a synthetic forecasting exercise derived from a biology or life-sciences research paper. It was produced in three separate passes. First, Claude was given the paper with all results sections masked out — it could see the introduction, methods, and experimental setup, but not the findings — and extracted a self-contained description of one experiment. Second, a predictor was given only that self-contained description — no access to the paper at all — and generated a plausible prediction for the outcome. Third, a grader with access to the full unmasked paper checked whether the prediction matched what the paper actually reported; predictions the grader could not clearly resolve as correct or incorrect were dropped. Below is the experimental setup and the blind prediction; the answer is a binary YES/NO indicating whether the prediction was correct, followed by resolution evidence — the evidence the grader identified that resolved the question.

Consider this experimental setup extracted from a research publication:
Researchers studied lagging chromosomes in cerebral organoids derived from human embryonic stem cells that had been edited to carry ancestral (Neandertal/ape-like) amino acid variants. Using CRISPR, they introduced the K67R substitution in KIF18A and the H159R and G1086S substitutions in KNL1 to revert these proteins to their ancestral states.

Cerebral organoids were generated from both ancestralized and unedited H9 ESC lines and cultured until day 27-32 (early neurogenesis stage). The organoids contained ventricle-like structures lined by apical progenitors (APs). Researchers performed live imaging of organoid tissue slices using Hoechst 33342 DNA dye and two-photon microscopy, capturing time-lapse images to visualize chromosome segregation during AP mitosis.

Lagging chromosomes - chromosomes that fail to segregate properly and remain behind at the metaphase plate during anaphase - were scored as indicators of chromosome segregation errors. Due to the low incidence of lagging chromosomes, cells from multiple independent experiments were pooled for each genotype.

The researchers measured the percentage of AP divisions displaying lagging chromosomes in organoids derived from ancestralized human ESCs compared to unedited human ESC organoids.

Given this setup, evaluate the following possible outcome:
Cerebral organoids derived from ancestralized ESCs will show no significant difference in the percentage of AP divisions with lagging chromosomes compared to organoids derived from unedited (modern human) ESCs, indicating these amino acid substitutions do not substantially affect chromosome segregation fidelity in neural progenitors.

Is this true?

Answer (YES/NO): NO